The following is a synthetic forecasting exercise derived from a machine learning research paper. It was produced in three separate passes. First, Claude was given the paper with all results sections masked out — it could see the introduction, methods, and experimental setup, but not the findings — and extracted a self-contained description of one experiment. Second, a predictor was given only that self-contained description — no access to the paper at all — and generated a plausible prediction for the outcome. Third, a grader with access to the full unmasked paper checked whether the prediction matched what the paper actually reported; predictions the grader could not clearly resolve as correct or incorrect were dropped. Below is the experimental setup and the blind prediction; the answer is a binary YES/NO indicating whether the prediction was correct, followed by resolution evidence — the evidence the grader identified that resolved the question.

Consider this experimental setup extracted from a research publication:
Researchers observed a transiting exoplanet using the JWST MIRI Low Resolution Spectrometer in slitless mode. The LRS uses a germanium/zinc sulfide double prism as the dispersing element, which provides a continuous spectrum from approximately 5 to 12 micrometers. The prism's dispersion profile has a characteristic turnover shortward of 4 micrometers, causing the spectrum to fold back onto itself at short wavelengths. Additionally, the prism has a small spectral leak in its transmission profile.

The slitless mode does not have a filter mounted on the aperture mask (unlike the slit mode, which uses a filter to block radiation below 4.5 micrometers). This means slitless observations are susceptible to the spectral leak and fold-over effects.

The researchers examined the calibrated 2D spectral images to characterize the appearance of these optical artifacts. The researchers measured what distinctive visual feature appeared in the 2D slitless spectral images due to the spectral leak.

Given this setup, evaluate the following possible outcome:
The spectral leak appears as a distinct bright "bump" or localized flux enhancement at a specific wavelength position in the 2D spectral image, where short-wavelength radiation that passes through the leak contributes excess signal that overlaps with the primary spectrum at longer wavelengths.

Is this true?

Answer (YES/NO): NO